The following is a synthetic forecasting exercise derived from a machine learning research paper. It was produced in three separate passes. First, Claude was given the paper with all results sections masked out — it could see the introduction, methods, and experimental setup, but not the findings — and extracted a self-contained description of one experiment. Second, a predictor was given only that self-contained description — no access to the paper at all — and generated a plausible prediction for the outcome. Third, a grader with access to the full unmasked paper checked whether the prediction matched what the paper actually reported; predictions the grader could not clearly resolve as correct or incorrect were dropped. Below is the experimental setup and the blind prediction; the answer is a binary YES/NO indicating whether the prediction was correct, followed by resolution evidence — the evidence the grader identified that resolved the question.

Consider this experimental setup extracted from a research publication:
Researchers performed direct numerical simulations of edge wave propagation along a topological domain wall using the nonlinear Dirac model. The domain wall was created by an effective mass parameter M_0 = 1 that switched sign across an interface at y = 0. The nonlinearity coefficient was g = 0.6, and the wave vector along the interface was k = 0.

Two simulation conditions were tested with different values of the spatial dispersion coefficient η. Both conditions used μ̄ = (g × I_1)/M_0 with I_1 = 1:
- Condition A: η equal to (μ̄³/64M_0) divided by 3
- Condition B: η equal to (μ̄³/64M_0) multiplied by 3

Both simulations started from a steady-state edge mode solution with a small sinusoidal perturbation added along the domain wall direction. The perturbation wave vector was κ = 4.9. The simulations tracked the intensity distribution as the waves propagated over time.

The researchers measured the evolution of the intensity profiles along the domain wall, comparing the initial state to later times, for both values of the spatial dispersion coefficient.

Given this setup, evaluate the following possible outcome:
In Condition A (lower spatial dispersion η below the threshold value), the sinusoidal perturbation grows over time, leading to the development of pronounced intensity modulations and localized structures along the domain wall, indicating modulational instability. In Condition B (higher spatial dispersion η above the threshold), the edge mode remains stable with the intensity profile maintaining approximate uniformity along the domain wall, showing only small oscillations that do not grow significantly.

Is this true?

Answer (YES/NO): NO